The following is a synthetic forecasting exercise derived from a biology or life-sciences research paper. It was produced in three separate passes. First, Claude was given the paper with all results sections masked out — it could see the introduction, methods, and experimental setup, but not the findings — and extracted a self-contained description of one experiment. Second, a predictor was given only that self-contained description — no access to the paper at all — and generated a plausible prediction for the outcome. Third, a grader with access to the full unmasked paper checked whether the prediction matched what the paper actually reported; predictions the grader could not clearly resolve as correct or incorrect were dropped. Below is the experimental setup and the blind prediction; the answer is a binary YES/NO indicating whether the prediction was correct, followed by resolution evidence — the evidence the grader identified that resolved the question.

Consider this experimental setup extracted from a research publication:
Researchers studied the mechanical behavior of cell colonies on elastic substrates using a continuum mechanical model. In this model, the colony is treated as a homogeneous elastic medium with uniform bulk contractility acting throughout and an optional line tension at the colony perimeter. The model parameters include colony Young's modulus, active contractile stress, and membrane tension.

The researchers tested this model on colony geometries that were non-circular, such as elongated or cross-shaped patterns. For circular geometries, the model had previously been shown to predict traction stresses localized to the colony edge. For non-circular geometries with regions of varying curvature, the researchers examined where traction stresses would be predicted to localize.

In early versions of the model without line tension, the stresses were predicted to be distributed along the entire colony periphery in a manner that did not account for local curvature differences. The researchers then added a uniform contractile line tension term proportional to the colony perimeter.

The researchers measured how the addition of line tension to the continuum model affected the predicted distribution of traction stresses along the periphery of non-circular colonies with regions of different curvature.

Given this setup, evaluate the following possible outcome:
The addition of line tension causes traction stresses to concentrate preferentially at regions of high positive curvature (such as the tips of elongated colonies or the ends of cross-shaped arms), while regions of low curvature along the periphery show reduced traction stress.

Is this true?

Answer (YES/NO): YES